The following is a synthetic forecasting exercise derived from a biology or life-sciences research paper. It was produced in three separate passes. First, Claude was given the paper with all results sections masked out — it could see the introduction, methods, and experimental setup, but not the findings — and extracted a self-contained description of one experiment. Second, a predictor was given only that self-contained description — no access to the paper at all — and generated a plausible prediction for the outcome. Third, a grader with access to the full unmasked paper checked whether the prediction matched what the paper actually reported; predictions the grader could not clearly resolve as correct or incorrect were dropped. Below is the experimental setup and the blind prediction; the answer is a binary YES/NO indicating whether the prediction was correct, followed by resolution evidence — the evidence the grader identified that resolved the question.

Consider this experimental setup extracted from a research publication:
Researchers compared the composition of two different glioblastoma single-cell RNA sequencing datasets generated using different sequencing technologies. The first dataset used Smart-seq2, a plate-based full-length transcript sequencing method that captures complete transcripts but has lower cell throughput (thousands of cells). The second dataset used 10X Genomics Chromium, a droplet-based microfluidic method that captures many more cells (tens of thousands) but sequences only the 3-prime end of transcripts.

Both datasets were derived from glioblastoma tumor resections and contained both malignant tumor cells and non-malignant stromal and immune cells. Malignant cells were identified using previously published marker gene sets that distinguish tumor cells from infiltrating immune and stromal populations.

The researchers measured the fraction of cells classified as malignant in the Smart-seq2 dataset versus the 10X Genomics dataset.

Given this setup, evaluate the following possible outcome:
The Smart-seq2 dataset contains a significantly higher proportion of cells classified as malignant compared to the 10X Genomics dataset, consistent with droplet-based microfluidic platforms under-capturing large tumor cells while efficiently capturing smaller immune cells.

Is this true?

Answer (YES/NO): YES